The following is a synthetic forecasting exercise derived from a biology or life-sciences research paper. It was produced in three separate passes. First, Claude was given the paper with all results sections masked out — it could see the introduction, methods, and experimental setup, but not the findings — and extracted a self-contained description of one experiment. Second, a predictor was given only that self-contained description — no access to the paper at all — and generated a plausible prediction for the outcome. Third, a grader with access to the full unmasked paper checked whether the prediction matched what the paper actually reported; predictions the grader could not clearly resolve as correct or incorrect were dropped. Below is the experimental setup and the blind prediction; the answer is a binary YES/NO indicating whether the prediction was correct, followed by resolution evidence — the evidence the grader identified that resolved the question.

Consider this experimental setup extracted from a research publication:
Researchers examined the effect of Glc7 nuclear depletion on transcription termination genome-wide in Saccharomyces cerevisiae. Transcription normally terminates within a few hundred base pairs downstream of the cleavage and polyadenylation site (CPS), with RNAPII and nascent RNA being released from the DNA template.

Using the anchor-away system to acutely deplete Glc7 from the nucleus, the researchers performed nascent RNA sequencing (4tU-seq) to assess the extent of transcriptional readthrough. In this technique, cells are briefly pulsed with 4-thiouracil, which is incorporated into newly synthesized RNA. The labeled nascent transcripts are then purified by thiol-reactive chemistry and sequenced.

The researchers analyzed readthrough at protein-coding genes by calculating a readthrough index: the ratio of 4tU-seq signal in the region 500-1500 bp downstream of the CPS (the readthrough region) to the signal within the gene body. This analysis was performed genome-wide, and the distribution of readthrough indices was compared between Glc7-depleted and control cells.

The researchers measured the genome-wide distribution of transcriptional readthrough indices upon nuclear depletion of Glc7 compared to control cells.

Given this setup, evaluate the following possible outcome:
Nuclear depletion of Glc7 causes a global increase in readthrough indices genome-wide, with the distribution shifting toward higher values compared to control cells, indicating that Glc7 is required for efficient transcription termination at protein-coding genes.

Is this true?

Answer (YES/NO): YES